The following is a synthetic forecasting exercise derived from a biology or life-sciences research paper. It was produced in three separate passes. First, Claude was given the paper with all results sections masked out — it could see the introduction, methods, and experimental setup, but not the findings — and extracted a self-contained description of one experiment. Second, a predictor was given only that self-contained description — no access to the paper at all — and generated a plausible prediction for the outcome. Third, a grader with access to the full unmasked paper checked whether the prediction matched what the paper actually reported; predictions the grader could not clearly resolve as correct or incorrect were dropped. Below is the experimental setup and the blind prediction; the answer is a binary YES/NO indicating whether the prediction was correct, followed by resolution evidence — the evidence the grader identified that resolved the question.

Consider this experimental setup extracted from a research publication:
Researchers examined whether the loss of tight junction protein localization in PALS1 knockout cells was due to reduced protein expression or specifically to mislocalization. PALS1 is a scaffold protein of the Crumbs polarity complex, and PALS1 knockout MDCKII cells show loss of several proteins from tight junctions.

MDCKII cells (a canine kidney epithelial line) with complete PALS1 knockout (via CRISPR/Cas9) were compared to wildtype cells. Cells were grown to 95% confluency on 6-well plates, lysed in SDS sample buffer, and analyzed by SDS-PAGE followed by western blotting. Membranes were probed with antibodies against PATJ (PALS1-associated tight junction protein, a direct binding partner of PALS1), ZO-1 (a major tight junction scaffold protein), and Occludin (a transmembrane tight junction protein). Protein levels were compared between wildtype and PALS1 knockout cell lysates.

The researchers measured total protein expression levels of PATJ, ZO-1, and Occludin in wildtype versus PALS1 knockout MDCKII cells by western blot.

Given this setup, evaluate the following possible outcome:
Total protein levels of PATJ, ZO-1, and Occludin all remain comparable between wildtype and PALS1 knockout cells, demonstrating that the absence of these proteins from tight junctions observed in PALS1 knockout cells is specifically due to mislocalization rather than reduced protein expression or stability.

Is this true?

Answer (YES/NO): NO